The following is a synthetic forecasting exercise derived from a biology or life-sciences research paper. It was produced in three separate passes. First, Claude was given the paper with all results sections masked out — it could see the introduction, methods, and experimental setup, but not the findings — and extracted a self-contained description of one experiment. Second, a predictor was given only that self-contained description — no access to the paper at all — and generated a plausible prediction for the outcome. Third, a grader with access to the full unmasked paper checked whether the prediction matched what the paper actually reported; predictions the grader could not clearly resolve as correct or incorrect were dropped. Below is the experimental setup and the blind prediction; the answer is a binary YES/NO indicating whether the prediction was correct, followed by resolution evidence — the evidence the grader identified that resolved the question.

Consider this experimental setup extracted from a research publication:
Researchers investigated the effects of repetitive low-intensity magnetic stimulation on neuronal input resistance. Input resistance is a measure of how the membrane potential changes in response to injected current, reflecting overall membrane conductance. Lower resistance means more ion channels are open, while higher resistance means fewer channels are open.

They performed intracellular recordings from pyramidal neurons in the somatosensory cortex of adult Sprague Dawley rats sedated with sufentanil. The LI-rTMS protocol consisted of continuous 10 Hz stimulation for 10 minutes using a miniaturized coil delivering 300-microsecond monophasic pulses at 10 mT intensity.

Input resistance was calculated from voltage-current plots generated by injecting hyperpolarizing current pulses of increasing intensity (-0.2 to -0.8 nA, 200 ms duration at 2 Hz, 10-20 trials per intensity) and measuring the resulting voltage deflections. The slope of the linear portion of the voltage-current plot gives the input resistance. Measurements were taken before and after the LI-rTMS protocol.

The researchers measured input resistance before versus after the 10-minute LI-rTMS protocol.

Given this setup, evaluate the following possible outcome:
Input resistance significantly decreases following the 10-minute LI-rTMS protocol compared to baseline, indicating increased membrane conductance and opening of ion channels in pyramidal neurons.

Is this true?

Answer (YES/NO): YES